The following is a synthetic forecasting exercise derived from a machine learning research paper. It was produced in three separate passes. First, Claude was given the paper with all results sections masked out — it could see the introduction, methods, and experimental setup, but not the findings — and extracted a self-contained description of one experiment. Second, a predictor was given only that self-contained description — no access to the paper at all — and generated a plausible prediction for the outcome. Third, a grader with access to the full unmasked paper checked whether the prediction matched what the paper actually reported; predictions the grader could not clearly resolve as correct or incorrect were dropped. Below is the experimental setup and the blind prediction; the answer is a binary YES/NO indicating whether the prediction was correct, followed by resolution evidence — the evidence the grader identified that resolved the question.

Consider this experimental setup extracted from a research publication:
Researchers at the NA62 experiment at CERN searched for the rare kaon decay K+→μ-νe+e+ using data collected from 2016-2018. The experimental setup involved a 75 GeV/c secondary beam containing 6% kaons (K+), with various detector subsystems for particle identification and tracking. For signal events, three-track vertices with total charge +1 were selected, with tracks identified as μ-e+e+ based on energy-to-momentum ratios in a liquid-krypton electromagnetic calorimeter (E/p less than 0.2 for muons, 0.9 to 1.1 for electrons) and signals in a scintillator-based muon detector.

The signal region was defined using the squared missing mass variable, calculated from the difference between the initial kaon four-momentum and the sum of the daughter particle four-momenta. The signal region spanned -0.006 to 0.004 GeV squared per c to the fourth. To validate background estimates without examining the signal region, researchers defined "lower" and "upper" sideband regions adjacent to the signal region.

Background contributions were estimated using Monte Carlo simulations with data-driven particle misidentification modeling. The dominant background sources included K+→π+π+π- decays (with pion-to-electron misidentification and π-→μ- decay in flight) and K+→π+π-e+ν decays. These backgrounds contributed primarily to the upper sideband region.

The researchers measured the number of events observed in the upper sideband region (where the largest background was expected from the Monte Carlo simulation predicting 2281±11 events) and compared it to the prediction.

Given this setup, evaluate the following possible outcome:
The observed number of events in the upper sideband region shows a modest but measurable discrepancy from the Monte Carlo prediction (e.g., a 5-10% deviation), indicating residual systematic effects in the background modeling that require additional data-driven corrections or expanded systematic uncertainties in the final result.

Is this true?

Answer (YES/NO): NO